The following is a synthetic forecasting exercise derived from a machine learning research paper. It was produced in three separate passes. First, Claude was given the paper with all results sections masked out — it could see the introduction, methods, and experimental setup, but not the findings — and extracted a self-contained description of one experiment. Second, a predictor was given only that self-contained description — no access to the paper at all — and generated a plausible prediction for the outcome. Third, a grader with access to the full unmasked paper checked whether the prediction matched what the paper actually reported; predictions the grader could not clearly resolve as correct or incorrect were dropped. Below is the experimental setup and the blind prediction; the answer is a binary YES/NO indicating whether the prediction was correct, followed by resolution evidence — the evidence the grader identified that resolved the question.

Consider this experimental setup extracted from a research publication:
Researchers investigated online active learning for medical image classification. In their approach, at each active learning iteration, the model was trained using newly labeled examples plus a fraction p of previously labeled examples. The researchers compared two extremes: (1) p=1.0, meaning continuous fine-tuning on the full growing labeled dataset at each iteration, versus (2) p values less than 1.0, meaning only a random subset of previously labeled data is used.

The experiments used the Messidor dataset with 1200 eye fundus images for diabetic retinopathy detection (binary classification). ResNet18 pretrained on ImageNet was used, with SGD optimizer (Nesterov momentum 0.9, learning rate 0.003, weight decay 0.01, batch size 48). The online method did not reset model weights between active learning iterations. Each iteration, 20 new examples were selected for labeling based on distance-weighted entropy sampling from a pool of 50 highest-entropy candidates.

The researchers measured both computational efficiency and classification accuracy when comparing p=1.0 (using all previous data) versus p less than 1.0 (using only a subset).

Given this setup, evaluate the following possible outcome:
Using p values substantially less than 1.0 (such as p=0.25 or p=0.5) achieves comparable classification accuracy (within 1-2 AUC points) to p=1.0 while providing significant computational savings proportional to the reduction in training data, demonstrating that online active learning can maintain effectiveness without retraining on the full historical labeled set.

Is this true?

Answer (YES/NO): NO